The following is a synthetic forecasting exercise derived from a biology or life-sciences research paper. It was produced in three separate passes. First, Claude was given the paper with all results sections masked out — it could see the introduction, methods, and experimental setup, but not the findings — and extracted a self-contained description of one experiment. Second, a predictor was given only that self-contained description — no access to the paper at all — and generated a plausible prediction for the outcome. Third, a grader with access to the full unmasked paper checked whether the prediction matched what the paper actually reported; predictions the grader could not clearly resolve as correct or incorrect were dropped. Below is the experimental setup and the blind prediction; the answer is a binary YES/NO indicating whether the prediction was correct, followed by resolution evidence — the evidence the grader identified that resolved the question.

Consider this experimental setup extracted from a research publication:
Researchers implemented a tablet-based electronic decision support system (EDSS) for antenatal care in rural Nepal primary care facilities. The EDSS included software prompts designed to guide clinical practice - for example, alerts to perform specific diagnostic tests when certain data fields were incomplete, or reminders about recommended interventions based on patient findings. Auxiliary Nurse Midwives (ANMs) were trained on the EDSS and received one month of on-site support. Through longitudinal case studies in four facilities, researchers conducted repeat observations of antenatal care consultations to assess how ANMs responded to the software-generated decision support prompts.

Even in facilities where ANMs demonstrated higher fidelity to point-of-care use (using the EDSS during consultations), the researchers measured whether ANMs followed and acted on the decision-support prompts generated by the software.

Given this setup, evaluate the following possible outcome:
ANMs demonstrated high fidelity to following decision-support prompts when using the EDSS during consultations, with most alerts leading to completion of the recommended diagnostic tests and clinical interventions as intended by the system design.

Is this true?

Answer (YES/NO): NO